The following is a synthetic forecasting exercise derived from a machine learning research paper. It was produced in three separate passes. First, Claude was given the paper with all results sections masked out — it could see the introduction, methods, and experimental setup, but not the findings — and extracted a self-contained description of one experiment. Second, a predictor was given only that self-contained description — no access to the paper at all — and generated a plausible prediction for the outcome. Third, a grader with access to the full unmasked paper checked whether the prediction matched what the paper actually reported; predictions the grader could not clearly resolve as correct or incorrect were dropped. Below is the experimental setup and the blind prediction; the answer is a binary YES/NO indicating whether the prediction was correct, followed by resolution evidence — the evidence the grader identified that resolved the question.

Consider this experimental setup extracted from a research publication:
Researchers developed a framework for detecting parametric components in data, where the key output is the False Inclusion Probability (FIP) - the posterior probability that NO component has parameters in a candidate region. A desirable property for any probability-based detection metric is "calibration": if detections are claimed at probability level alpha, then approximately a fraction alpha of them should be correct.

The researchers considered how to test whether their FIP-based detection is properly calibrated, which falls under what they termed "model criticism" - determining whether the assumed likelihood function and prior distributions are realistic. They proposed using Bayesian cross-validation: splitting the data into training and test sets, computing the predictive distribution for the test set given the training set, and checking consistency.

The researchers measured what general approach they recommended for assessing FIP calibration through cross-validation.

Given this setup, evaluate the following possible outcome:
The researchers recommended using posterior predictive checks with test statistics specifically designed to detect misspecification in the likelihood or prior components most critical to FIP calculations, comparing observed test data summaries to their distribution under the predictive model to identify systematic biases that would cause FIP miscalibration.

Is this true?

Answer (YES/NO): NO